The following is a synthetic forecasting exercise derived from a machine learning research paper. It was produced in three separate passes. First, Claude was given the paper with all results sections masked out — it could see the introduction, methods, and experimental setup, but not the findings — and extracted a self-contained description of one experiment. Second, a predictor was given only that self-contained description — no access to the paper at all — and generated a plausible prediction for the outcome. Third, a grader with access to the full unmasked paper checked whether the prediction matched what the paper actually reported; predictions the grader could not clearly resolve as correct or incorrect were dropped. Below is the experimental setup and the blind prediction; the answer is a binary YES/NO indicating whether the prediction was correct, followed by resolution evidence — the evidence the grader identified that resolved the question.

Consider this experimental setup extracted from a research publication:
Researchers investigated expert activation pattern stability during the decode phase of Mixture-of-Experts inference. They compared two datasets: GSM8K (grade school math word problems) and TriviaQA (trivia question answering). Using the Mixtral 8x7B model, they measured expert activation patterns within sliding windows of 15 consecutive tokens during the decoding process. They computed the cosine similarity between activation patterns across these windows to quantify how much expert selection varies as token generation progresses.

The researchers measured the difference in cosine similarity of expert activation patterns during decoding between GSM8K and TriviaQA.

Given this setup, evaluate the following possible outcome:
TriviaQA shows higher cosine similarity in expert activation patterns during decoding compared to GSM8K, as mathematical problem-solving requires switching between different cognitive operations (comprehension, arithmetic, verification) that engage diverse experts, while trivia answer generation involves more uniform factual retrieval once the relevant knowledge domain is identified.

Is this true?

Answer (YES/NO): YES